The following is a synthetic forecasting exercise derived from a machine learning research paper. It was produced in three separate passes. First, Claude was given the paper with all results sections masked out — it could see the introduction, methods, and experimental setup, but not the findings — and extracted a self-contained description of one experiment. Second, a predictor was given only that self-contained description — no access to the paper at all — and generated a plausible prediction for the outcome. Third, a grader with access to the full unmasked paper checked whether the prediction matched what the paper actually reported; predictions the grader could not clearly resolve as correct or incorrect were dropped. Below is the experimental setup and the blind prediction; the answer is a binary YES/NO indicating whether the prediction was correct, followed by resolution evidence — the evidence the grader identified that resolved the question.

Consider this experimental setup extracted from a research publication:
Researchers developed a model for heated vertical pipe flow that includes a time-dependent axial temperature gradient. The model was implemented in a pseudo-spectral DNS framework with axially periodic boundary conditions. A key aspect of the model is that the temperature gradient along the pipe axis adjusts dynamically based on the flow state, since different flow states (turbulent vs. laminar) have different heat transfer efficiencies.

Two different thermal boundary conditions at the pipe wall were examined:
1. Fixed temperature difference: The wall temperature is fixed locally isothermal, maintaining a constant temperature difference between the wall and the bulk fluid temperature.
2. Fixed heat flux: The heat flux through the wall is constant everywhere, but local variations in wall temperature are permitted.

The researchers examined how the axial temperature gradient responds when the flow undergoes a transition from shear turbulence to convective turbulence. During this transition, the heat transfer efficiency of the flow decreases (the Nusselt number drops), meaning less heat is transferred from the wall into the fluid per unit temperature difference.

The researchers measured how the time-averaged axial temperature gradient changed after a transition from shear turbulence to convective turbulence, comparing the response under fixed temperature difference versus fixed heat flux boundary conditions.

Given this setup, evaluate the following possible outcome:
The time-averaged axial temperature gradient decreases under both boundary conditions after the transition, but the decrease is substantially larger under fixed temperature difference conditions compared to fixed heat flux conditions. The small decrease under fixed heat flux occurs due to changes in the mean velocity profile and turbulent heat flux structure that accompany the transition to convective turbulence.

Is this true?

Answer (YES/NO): NO